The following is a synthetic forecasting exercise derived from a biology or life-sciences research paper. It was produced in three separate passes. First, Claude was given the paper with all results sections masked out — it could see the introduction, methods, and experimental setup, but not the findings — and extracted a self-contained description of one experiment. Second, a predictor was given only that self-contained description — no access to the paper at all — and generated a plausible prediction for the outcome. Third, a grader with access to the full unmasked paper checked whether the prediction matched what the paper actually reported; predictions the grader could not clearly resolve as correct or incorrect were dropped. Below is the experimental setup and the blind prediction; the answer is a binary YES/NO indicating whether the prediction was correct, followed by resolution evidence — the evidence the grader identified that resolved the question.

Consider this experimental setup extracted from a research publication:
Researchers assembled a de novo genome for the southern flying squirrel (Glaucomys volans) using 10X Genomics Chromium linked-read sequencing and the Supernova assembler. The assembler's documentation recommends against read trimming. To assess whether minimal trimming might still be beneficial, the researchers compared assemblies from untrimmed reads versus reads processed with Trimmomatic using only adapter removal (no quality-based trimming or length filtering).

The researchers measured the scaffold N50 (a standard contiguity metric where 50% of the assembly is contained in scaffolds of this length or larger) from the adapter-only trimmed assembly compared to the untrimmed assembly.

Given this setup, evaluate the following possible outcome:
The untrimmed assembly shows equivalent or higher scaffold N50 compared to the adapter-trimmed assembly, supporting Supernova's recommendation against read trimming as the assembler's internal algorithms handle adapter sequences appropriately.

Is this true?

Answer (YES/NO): YES